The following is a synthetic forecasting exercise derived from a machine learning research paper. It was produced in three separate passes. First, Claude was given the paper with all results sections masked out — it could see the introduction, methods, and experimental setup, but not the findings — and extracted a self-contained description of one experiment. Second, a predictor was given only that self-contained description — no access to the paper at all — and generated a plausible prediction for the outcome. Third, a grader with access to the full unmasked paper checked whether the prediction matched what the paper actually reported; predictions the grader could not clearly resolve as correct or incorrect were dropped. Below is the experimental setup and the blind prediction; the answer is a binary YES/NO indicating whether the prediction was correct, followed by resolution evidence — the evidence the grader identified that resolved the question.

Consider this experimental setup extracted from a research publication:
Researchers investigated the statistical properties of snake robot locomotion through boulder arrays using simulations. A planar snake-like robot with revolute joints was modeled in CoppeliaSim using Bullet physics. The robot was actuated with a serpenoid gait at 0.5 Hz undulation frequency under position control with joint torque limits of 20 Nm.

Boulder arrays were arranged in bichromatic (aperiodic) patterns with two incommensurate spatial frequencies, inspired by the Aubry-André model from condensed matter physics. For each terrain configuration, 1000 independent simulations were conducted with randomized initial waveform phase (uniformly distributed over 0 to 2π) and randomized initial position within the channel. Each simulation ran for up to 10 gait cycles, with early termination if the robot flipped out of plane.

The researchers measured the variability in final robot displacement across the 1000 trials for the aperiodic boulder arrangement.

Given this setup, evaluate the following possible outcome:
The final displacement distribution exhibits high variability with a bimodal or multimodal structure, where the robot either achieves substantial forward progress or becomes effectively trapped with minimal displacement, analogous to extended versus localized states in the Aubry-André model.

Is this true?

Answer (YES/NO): NO